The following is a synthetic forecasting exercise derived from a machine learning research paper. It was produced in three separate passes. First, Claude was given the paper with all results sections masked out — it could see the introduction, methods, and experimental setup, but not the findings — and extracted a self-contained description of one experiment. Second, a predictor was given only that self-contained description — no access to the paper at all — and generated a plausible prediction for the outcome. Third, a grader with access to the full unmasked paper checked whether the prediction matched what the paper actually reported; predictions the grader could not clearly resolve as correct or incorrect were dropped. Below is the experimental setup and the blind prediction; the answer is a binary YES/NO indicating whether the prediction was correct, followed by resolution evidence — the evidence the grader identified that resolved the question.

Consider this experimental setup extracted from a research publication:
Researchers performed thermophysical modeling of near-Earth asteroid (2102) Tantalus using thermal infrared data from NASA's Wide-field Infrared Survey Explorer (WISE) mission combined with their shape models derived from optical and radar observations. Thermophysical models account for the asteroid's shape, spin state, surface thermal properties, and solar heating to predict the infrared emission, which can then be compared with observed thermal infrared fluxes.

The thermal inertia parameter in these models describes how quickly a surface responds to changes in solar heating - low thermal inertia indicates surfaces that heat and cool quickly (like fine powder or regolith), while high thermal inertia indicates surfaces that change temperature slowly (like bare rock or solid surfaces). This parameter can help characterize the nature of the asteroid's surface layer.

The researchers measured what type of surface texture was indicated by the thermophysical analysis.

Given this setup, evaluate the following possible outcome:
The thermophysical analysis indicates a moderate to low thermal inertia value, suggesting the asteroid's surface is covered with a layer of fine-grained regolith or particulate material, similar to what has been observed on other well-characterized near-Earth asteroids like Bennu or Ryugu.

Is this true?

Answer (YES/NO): YES